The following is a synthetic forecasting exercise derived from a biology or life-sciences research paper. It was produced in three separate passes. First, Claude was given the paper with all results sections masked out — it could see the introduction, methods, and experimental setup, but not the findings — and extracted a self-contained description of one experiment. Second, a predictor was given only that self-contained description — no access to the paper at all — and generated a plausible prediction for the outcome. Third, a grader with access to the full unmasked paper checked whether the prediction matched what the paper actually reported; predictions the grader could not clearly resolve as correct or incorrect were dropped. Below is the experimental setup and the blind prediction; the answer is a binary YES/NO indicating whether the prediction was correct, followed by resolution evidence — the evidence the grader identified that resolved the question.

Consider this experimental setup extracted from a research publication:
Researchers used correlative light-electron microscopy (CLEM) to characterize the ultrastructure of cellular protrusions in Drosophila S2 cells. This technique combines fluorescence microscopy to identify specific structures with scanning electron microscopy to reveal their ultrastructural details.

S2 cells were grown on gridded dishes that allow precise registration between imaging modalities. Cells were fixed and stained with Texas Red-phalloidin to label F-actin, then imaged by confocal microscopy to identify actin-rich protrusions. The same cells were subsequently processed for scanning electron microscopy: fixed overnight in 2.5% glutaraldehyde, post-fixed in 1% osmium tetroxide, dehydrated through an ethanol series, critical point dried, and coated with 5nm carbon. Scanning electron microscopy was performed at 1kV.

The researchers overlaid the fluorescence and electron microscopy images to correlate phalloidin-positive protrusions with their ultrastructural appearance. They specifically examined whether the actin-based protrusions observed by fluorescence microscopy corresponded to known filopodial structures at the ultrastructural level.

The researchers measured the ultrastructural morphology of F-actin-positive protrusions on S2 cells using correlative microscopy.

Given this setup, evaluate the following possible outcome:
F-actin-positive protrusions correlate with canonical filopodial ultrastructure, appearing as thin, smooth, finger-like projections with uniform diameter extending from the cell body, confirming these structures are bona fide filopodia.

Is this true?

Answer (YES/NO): NO